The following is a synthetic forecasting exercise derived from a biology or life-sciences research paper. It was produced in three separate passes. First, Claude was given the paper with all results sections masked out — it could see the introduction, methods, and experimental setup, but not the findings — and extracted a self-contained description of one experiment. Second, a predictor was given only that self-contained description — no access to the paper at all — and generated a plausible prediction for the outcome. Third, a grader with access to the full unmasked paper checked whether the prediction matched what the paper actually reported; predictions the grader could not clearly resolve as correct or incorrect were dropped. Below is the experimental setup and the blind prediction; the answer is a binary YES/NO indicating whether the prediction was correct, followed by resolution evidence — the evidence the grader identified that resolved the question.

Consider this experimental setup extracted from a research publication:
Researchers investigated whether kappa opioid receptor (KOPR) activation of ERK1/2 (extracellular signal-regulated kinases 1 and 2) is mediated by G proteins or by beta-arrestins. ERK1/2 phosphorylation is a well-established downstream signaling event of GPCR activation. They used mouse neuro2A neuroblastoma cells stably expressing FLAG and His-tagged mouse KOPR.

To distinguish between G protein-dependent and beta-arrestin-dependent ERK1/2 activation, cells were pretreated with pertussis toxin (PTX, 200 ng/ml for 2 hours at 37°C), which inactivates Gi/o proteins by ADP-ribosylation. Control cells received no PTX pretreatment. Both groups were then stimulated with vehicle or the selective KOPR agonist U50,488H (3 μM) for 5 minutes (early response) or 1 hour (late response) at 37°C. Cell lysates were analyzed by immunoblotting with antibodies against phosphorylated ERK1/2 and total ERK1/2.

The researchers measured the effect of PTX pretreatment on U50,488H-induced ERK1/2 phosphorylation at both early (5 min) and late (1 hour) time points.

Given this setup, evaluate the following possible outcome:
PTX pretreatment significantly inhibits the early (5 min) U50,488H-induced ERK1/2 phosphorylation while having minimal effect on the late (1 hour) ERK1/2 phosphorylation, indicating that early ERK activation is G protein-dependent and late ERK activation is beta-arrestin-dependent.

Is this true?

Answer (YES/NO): NO